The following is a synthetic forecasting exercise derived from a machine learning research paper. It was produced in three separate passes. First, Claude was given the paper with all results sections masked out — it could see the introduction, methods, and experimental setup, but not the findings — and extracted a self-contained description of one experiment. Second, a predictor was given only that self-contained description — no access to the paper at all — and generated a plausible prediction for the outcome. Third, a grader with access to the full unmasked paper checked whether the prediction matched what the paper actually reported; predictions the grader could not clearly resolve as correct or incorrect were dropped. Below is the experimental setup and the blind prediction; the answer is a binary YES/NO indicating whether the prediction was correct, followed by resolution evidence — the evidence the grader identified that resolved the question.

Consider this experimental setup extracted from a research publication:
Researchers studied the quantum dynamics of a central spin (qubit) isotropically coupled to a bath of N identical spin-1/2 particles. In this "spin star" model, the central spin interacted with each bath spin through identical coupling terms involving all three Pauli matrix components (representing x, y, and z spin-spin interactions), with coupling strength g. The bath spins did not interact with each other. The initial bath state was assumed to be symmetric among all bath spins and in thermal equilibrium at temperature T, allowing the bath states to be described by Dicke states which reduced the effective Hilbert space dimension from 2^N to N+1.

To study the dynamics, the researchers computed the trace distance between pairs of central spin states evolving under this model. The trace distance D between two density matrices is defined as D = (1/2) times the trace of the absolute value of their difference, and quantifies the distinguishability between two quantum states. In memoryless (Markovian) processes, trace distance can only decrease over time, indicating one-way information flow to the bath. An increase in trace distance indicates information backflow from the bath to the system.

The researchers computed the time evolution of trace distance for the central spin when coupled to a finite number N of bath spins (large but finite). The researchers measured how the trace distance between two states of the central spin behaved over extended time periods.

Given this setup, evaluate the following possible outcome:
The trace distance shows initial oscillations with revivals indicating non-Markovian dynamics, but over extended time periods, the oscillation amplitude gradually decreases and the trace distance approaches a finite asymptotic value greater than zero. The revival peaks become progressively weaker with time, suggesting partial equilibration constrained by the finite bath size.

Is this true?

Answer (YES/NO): NO